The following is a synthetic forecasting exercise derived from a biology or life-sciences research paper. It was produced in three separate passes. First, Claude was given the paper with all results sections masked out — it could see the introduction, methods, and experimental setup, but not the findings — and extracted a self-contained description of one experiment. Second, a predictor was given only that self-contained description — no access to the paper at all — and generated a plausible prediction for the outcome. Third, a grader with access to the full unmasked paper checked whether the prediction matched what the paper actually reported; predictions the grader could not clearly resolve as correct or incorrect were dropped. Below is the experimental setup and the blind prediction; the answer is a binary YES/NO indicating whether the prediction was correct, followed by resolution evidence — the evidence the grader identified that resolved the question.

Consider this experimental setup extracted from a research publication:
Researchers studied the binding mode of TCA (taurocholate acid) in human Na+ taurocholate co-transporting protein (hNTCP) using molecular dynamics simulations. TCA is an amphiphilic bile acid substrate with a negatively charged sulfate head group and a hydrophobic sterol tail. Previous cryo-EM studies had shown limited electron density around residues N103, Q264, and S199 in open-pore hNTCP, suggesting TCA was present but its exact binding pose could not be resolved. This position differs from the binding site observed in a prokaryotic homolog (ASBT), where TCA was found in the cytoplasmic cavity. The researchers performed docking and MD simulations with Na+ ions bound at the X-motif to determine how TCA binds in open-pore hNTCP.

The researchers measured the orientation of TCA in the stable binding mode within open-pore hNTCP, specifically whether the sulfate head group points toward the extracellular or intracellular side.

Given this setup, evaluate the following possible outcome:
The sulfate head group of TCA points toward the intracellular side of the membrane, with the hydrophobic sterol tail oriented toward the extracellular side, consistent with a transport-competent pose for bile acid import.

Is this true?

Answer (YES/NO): NO